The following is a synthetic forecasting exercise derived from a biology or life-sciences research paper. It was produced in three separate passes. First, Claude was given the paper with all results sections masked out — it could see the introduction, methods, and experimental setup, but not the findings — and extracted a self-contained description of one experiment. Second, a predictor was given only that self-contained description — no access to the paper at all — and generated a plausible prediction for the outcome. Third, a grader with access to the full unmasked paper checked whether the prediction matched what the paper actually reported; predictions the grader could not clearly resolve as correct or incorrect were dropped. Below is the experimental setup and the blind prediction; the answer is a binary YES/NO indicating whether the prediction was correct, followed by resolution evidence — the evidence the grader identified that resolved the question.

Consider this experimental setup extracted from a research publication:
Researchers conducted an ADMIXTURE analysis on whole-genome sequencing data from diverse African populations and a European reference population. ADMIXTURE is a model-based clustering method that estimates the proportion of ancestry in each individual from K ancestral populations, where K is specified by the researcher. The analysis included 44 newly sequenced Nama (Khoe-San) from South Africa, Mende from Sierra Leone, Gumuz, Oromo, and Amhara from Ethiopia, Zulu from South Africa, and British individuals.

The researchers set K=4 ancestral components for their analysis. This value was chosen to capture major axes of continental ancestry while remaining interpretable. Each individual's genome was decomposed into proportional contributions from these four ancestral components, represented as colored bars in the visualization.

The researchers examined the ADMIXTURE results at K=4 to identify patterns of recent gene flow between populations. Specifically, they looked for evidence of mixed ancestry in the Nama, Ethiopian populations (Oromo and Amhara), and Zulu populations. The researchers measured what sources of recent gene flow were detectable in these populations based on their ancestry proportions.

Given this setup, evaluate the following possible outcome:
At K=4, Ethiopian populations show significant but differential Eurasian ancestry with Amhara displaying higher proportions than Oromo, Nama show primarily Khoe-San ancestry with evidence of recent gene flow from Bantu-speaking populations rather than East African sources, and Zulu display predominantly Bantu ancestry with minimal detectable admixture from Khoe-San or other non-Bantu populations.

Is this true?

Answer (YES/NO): NO